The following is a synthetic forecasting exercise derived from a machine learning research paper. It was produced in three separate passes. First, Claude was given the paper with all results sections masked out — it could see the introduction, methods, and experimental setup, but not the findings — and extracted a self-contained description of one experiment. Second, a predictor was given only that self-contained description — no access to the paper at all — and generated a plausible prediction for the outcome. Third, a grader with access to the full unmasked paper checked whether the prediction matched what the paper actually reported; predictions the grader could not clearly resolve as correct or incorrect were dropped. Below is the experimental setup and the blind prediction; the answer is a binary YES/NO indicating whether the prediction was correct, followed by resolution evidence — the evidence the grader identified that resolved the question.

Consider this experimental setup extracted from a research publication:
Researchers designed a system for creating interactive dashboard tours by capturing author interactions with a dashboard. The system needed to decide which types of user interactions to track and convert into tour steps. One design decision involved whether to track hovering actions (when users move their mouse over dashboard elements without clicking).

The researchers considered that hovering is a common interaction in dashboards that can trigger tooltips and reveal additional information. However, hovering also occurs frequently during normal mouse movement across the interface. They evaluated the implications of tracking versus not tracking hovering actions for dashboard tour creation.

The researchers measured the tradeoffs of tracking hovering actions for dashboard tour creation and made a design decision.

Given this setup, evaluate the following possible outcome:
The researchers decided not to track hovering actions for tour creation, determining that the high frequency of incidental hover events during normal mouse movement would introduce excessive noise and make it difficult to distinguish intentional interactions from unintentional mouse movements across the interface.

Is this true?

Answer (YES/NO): YES